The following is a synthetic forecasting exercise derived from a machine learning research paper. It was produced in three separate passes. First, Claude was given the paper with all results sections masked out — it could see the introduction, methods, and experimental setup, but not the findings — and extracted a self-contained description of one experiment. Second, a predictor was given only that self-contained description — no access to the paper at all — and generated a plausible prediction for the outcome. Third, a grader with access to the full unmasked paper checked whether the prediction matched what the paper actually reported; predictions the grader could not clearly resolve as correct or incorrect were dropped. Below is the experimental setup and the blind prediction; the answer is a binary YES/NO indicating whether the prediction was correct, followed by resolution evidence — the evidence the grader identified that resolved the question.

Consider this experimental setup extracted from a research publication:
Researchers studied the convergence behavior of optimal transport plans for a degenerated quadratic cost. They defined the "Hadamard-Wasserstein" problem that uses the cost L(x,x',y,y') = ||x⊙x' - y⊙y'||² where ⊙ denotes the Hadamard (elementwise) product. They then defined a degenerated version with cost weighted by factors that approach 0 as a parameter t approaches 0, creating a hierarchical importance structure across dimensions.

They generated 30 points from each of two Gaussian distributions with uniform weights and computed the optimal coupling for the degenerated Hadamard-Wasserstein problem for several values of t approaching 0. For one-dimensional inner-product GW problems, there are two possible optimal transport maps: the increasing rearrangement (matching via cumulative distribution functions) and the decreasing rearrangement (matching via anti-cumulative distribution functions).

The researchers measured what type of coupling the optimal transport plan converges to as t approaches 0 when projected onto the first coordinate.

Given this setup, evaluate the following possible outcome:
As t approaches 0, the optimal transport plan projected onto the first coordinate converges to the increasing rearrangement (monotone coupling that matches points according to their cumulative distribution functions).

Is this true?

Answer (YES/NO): NO